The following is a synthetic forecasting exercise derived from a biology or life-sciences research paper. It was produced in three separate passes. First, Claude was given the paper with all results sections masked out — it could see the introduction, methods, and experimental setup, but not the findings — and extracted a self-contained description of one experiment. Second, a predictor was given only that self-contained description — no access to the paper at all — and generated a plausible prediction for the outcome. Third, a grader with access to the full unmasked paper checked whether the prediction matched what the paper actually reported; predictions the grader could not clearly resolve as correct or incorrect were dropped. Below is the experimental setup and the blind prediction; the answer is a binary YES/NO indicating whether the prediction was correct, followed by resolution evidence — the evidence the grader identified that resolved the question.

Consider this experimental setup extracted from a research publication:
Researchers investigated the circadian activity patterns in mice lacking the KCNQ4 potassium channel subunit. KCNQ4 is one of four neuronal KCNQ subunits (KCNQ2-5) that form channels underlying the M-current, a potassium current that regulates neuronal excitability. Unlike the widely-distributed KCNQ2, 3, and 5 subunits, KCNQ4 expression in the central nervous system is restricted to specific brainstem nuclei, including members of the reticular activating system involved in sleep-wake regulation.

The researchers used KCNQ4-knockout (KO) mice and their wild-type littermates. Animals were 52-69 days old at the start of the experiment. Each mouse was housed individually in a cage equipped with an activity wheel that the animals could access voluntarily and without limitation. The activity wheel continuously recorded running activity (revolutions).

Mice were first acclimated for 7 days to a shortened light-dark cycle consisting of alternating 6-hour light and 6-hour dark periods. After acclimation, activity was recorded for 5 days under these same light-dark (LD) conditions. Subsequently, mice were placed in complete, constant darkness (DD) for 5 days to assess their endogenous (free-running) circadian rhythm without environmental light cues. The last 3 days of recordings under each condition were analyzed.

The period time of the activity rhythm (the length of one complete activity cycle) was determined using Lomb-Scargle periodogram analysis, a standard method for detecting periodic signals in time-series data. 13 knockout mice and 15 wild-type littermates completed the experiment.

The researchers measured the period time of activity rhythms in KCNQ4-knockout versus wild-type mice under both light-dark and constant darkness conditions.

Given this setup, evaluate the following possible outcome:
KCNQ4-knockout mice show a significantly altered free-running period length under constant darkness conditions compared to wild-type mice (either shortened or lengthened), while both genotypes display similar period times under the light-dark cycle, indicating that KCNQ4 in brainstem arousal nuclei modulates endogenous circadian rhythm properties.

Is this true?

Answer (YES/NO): YES